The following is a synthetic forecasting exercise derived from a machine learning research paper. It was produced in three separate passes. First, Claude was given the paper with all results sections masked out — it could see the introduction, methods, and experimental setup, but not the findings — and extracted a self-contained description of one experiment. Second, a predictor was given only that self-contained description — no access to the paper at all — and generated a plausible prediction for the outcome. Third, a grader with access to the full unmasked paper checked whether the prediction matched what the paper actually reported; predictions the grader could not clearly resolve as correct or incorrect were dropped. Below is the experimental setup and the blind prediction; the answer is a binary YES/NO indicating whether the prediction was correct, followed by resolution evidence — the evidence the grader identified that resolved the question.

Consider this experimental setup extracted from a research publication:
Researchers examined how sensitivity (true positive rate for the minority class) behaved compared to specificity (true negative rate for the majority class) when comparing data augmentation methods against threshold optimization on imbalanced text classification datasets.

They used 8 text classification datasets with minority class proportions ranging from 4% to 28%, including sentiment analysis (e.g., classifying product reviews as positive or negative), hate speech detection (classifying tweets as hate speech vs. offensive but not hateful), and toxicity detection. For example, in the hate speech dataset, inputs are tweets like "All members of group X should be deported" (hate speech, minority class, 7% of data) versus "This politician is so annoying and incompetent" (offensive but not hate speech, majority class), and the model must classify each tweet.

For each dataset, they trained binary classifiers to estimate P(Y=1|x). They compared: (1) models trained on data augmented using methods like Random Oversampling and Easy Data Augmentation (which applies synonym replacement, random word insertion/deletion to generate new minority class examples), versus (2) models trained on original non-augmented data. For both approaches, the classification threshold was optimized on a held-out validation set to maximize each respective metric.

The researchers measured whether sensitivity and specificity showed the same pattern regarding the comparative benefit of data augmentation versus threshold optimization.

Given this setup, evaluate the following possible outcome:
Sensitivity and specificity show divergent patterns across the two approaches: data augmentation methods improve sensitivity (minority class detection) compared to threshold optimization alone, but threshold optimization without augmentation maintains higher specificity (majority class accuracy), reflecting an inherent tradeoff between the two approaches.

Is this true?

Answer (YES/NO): NO